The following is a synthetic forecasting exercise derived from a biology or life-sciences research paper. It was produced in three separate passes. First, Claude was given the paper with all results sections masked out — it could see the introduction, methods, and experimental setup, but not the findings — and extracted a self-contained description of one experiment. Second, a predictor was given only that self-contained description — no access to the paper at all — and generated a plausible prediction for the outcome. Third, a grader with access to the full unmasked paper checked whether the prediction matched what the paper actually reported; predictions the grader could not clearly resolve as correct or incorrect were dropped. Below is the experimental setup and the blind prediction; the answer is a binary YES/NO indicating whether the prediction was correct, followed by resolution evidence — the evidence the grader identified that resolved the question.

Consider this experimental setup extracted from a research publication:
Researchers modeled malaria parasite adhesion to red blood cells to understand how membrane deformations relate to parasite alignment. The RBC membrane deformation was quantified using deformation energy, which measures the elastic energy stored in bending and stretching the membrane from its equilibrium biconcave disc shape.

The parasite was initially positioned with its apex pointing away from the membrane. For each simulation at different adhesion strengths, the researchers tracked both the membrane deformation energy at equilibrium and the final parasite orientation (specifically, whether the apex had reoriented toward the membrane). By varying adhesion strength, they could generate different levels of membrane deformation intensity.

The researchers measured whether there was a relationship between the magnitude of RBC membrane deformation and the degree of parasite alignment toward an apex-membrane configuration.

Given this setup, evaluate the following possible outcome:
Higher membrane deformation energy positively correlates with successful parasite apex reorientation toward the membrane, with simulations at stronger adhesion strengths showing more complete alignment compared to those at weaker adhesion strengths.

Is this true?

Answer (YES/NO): YES